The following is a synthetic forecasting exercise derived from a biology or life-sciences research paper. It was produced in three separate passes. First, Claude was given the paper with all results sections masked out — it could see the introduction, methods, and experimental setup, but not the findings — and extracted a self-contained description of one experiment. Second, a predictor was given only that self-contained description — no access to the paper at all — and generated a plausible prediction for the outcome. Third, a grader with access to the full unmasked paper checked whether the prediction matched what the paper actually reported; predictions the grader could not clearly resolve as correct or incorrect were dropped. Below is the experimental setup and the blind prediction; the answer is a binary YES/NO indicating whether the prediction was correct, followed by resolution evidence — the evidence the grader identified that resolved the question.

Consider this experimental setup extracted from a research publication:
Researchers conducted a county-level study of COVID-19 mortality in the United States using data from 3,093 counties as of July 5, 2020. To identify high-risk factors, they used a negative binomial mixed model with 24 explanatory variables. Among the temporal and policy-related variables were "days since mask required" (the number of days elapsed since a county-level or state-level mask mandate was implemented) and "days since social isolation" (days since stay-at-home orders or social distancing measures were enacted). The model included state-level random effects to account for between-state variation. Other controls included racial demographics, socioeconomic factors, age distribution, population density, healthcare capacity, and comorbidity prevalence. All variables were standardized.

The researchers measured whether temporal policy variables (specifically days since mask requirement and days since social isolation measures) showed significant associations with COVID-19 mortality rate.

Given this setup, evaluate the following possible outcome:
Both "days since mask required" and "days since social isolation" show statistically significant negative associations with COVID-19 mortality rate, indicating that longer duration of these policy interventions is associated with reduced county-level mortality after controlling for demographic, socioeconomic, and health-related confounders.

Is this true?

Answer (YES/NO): NO